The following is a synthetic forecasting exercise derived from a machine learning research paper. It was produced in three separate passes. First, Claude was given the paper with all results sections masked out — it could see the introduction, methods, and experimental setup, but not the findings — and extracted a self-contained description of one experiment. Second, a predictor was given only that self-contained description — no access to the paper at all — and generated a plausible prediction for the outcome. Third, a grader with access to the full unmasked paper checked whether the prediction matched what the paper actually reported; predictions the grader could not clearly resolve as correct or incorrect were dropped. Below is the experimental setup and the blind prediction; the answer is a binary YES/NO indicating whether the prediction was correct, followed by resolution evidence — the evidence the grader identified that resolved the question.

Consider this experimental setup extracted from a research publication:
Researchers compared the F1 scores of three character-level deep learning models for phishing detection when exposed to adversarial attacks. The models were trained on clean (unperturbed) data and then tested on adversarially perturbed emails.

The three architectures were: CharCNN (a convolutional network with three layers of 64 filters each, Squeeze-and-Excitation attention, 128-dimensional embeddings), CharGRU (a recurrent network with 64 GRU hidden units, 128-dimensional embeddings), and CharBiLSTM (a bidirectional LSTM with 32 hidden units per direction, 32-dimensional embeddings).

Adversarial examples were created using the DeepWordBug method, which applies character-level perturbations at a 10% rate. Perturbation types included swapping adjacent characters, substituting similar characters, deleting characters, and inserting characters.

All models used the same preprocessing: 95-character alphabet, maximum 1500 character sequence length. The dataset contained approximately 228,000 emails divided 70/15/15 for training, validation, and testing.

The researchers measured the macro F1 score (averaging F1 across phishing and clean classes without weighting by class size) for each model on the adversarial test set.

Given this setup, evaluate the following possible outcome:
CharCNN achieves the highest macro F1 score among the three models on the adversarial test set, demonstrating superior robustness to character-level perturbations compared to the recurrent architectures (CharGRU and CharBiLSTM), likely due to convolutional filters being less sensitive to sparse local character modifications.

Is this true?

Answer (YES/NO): NO